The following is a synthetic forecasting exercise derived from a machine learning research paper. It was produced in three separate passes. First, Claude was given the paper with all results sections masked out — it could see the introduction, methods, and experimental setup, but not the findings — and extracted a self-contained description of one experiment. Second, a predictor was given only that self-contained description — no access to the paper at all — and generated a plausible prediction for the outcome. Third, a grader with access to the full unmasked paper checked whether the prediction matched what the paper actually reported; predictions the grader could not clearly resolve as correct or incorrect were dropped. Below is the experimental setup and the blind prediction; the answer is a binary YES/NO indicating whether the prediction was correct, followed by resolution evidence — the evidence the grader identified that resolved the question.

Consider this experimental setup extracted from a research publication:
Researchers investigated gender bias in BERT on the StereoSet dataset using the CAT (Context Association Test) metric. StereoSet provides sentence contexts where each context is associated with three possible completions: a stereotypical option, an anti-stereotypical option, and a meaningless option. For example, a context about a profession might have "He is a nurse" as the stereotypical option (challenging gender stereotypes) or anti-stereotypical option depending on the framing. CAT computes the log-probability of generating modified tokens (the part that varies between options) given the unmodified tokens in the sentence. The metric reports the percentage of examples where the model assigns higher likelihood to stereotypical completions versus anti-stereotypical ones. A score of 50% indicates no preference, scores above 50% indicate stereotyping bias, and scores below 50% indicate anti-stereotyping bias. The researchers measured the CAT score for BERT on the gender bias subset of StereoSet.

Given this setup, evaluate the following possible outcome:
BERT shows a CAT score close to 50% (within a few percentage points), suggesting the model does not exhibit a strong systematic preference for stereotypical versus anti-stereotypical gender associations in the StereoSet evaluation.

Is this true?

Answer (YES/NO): NO